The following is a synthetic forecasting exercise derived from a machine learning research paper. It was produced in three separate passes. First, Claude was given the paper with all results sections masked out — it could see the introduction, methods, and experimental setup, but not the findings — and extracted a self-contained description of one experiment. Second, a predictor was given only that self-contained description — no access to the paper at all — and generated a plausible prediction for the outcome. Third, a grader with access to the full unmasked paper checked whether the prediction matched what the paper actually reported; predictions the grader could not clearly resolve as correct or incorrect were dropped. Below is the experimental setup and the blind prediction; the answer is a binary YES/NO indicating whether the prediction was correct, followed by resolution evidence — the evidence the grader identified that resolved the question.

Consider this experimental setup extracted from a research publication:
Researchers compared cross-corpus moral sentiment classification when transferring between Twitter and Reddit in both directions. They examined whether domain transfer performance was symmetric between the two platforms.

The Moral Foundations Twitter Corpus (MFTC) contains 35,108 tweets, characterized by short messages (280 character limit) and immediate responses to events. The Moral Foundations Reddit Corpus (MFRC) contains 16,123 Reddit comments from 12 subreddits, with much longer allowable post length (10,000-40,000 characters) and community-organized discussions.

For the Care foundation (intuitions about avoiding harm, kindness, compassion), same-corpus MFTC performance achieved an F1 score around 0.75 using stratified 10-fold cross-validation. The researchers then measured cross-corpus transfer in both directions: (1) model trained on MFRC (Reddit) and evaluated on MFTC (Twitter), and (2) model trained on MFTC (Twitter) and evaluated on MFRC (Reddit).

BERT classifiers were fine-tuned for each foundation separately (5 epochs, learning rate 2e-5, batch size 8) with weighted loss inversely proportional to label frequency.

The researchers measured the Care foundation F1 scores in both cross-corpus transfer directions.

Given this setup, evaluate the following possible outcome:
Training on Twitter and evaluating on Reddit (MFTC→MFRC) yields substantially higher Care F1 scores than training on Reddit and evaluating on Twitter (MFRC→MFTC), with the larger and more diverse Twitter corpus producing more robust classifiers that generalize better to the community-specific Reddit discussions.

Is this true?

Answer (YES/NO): NO